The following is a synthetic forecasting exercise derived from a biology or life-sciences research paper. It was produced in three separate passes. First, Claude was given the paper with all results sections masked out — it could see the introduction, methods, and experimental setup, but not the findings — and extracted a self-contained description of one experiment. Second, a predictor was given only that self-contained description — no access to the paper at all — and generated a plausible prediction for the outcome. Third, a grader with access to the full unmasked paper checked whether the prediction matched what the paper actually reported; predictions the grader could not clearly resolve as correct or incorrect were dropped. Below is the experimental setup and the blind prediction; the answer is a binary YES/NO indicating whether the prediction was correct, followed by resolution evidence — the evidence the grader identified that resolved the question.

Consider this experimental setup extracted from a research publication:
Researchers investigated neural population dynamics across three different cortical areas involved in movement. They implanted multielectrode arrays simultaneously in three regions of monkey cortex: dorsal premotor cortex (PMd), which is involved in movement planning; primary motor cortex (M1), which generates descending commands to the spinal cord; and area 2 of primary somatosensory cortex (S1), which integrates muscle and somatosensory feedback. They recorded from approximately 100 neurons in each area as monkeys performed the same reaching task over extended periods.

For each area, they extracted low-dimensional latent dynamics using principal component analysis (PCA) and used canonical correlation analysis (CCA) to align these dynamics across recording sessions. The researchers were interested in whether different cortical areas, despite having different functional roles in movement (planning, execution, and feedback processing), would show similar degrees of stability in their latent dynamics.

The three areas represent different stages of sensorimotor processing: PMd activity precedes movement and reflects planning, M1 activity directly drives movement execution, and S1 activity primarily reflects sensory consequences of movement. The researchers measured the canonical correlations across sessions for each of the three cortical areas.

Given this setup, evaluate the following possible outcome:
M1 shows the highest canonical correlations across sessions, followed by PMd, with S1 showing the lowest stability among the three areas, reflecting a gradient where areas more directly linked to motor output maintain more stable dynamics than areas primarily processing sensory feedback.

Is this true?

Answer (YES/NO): NO